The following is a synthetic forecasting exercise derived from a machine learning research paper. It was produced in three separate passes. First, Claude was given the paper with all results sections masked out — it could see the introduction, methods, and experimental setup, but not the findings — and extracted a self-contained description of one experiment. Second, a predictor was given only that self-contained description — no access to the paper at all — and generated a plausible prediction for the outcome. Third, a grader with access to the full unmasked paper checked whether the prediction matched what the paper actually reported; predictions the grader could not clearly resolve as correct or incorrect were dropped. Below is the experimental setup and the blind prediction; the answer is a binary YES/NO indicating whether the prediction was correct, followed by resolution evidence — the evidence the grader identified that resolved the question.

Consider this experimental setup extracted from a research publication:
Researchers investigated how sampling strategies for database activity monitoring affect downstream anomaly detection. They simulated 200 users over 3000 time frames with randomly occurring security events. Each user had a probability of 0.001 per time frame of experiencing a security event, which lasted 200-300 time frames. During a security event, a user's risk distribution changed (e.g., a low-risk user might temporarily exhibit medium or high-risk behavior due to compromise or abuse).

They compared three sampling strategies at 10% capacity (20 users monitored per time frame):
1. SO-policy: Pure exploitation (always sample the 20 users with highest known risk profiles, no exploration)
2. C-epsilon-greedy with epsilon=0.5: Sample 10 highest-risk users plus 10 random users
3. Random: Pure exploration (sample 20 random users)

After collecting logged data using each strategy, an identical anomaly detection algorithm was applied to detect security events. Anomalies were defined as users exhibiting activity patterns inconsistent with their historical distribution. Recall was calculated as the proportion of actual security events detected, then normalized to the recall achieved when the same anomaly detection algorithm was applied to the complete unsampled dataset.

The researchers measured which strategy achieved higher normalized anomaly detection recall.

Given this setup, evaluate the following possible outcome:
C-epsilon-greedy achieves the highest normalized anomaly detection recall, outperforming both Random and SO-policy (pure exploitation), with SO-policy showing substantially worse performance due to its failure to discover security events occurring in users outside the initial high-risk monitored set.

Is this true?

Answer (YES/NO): NO